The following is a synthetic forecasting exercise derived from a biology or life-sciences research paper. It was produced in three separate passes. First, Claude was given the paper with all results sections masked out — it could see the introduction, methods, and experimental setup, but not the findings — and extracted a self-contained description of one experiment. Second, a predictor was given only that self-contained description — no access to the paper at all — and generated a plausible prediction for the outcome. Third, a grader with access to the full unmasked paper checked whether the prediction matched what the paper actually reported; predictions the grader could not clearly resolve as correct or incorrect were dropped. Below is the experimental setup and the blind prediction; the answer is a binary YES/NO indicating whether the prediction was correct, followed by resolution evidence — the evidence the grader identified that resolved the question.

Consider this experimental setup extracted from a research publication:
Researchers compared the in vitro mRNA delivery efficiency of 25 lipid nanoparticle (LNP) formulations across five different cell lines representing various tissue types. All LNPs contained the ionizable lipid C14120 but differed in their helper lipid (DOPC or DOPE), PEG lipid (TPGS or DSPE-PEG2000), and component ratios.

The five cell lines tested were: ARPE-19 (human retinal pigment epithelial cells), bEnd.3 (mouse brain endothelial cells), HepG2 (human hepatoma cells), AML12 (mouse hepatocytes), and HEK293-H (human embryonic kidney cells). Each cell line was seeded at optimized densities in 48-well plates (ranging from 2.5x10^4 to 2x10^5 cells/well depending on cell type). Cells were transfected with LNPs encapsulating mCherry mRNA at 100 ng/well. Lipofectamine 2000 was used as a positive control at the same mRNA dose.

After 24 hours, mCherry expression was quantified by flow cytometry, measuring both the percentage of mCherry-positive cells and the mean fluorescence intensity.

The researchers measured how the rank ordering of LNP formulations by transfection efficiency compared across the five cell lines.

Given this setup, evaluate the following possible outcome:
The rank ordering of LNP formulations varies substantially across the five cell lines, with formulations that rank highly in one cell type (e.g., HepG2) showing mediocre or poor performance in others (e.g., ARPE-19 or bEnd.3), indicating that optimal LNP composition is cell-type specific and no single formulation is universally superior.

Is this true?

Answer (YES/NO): YES